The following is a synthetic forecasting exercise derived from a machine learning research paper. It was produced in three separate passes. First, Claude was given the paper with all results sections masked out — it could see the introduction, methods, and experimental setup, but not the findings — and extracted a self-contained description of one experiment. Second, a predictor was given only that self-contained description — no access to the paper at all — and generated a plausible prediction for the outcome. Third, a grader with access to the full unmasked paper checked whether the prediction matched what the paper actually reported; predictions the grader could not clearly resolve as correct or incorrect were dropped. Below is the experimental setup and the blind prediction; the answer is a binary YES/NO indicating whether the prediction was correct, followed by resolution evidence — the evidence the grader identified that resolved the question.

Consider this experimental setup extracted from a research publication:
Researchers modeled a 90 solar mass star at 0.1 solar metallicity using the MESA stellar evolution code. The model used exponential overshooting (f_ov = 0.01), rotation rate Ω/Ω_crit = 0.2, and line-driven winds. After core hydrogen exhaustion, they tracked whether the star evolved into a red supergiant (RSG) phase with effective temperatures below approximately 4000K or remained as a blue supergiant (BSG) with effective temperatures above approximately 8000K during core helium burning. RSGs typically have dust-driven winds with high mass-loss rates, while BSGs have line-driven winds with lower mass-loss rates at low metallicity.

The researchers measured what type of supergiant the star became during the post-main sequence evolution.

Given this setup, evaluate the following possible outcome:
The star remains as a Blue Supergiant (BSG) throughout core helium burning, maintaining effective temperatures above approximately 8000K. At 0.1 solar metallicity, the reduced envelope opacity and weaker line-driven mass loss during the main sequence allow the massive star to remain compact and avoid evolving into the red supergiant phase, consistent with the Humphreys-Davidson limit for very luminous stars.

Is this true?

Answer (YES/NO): YES